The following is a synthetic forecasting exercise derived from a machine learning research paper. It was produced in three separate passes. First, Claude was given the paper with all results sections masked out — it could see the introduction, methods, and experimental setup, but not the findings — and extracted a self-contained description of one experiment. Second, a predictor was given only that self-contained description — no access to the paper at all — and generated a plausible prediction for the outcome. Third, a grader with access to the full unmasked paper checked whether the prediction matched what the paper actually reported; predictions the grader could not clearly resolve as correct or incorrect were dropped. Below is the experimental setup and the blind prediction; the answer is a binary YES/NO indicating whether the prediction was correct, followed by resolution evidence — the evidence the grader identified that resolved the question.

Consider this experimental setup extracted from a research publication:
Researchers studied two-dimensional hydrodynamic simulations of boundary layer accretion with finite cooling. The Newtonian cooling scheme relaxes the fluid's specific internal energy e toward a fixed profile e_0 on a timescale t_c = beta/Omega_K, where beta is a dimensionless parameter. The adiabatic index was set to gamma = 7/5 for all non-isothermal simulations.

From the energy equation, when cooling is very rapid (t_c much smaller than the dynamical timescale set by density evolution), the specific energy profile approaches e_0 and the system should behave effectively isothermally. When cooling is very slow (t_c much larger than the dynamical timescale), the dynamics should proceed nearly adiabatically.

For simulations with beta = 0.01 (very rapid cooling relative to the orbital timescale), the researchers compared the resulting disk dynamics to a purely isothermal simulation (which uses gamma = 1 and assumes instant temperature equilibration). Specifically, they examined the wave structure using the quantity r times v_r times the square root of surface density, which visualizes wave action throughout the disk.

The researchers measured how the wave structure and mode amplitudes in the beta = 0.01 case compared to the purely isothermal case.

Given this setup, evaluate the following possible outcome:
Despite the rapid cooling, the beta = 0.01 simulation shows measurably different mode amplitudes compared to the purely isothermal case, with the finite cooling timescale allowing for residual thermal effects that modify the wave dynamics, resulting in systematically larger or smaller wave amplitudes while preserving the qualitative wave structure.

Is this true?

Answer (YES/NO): NO